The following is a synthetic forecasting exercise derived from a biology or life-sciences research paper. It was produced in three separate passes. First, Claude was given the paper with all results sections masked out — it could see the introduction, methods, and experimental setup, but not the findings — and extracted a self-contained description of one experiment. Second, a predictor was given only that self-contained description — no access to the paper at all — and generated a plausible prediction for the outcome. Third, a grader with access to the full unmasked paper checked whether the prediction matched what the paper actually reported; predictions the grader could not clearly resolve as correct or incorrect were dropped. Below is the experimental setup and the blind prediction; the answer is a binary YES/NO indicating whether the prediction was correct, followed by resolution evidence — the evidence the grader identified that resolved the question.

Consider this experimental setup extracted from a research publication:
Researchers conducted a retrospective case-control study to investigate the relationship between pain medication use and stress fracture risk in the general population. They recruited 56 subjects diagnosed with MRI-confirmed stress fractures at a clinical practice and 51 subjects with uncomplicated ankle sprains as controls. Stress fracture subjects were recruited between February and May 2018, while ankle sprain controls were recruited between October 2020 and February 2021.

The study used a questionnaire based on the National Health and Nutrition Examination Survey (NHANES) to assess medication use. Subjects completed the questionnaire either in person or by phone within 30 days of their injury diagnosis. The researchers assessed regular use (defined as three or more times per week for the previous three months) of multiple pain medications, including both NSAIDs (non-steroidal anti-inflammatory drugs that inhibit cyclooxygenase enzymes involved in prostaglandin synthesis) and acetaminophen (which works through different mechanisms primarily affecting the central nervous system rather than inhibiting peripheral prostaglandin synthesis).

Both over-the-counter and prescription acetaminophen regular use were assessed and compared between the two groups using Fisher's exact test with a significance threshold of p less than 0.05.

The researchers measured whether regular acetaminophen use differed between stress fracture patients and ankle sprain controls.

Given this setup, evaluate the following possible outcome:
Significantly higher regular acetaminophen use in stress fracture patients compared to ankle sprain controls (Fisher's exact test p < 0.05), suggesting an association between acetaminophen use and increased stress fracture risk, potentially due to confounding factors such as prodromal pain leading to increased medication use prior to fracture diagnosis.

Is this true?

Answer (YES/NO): NO